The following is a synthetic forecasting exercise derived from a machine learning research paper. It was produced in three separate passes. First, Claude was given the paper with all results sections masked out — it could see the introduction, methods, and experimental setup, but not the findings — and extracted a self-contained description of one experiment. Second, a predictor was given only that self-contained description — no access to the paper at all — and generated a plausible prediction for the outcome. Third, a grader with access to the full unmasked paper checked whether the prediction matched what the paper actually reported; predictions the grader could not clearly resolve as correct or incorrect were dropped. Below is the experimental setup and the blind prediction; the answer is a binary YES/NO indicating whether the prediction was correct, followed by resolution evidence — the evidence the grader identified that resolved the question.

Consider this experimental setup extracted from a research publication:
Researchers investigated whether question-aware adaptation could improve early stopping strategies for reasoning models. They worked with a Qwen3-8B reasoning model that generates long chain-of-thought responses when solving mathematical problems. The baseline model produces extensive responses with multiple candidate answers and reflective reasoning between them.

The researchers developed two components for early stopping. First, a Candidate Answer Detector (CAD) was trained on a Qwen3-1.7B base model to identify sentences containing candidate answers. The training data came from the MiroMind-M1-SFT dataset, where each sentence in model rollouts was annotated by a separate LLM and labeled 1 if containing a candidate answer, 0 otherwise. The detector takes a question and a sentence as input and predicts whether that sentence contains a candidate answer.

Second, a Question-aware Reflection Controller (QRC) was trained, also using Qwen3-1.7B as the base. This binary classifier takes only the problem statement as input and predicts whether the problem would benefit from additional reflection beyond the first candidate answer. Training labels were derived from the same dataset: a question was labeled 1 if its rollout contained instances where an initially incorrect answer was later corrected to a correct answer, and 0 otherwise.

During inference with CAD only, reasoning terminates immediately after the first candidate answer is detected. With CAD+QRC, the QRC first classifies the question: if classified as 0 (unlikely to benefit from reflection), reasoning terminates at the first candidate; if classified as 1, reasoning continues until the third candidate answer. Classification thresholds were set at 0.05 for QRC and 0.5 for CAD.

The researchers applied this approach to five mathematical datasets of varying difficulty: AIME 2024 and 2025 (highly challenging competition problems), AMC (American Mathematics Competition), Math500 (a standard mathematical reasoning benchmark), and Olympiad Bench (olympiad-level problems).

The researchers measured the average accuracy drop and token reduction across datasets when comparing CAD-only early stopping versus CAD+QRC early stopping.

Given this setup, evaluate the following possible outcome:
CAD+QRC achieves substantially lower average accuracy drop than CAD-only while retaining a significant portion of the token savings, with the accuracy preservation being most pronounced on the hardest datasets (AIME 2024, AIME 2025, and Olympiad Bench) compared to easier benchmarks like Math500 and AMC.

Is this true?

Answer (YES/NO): NO